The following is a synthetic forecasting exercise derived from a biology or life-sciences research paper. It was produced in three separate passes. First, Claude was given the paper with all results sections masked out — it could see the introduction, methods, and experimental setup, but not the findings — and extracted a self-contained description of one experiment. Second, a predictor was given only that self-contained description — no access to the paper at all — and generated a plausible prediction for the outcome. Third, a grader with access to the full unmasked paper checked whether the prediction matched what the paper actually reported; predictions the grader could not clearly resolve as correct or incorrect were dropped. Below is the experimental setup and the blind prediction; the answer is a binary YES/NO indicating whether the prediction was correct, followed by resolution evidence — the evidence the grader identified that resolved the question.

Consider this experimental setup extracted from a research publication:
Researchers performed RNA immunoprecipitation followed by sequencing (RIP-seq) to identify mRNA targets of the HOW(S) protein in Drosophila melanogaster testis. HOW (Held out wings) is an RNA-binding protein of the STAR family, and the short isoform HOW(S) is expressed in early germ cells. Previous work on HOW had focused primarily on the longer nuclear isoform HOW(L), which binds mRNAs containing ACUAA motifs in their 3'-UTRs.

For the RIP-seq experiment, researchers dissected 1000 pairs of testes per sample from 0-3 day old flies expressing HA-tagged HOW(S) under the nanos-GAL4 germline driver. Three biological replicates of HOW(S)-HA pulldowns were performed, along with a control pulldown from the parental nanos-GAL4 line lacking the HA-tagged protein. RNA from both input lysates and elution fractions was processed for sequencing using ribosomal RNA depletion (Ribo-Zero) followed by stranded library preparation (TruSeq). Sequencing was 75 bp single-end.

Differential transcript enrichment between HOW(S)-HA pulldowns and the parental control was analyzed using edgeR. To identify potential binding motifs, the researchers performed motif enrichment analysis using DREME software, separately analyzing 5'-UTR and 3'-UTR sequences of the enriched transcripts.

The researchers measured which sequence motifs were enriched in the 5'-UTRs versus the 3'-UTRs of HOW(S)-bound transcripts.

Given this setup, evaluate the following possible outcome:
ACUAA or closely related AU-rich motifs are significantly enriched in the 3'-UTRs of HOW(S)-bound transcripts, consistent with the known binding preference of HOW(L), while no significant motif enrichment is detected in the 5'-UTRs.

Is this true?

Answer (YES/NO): NO